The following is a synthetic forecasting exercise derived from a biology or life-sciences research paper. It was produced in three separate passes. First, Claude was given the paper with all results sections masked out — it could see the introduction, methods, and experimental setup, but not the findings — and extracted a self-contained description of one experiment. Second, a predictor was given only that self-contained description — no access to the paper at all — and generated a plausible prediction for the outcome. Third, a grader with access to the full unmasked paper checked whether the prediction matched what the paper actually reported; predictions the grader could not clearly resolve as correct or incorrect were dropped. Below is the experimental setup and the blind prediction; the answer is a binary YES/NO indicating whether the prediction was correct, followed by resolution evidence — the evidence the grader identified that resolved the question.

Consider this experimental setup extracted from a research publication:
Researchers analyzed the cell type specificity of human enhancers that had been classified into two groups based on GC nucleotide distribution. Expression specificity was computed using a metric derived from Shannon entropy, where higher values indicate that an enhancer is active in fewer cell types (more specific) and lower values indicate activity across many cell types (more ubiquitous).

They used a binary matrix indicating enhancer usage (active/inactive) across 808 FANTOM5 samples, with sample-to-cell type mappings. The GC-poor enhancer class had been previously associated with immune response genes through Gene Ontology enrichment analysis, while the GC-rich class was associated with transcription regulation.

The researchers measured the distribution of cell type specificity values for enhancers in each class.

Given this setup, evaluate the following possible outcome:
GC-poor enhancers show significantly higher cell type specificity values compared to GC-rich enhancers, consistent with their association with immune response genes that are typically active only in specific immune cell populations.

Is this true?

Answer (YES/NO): YES